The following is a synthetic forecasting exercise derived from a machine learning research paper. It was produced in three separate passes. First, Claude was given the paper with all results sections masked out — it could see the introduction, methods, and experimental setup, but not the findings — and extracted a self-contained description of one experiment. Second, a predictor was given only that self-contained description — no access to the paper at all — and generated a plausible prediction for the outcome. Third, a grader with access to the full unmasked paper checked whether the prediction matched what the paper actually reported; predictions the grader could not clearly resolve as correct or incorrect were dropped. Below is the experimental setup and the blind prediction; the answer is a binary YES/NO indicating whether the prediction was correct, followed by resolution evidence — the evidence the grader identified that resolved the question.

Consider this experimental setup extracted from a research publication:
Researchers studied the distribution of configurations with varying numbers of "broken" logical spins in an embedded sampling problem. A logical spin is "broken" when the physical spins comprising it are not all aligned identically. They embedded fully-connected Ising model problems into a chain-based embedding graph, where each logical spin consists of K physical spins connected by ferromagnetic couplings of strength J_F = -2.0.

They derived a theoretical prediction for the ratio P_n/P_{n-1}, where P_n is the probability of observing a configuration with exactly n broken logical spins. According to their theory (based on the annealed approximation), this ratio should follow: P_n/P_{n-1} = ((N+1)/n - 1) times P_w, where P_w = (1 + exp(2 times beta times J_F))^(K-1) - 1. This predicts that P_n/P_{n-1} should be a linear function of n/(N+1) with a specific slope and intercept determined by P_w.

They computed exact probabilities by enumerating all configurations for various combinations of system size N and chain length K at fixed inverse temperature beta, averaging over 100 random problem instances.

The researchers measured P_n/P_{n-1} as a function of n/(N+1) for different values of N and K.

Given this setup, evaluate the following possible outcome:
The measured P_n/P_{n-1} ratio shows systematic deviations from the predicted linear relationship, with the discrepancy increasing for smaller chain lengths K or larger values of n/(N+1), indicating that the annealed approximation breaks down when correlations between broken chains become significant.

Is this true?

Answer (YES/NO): NO